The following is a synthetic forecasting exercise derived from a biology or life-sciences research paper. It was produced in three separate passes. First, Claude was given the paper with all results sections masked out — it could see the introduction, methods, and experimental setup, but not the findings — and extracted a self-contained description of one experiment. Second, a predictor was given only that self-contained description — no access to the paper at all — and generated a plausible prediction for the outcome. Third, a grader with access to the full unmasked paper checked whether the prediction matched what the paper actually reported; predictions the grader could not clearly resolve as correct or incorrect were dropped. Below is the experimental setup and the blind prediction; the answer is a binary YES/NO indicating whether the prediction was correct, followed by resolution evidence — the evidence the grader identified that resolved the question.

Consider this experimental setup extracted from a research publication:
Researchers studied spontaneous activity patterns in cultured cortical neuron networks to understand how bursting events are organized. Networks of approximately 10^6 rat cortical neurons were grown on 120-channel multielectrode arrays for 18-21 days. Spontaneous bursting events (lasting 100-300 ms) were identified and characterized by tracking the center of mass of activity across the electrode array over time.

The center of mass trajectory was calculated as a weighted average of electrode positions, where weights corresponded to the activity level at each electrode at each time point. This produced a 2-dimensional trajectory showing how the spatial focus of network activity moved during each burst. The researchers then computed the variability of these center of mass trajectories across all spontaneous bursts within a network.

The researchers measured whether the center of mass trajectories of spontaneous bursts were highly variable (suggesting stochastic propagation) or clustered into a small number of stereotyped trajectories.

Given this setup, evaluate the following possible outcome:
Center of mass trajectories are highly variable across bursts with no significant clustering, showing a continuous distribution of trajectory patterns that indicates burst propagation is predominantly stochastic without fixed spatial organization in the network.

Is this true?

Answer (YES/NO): NO